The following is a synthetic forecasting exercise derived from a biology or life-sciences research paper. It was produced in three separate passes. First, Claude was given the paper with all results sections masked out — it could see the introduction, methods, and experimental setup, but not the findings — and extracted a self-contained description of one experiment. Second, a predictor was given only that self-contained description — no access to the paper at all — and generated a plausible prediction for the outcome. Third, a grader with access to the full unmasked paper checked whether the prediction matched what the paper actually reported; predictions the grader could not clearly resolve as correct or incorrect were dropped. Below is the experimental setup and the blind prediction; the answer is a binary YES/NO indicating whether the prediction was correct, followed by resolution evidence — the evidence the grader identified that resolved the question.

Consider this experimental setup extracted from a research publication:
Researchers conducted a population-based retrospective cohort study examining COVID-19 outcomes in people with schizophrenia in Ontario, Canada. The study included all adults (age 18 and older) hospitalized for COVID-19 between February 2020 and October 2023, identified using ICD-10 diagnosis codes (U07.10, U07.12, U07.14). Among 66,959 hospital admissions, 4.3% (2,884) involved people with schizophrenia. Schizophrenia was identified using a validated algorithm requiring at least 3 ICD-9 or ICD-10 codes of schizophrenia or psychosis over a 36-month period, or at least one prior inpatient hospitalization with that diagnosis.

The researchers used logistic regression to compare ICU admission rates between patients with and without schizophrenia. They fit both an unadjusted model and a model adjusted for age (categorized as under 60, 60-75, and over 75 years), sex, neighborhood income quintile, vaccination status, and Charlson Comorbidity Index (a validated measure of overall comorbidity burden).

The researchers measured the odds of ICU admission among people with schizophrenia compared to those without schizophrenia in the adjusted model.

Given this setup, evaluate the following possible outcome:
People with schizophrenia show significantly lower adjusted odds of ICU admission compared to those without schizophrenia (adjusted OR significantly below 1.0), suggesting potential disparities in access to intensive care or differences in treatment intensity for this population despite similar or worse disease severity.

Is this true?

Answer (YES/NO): YES